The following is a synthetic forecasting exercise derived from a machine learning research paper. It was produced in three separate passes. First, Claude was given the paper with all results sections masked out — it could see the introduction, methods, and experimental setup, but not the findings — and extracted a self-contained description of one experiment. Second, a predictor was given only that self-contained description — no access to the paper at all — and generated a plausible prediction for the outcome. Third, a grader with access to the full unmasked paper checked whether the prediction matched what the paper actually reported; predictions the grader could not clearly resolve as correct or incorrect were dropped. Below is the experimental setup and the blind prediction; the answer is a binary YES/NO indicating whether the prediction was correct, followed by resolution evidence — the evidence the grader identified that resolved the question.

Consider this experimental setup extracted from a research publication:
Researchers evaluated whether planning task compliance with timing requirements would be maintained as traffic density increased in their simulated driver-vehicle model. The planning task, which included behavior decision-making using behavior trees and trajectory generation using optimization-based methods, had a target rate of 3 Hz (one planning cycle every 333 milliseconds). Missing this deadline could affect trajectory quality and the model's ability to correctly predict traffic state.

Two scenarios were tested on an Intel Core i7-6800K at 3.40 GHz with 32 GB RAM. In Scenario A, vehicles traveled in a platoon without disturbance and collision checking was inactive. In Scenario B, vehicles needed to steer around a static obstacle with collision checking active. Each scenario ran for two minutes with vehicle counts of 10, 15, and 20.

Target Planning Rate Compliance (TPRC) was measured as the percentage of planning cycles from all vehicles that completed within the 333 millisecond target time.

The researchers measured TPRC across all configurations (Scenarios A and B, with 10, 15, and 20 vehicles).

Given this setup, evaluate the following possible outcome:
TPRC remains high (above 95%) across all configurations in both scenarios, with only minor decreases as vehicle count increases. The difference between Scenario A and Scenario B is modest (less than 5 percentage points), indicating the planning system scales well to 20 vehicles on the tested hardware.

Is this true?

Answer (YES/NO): YES